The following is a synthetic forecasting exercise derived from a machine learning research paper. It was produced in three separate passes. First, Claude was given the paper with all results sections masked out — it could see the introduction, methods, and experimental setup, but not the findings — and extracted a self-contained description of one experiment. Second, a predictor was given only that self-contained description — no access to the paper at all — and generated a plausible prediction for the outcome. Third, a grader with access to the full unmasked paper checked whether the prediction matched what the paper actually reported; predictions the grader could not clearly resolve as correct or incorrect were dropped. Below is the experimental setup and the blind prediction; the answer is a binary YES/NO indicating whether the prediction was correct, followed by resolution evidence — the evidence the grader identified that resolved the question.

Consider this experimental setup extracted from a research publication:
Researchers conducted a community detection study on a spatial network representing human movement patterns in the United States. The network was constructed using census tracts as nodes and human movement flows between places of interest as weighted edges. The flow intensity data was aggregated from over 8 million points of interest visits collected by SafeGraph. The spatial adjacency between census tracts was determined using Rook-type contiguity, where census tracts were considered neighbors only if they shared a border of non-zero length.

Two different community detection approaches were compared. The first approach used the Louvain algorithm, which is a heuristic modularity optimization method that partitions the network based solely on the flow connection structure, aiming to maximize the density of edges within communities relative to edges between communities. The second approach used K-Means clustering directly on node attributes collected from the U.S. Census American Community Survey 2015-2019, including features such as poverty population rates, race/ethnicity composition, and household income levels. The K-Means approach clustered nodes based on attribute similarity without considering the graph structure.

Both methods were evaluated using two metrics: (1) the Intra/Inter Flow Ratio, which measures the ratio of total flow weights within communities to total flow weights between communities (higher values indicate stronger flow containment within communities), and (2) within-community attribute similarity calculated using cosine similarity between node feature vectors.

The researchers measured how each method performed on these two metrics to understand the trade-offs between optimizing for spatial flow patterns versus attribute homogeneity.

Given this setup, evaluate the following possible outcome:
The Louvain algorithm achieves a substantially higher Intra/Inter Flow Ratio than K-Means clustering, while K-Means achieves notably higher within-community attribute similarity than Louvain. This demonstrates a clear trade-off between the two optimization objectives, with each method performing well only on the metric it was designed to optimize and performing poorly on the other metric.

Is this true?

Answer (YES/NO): NO